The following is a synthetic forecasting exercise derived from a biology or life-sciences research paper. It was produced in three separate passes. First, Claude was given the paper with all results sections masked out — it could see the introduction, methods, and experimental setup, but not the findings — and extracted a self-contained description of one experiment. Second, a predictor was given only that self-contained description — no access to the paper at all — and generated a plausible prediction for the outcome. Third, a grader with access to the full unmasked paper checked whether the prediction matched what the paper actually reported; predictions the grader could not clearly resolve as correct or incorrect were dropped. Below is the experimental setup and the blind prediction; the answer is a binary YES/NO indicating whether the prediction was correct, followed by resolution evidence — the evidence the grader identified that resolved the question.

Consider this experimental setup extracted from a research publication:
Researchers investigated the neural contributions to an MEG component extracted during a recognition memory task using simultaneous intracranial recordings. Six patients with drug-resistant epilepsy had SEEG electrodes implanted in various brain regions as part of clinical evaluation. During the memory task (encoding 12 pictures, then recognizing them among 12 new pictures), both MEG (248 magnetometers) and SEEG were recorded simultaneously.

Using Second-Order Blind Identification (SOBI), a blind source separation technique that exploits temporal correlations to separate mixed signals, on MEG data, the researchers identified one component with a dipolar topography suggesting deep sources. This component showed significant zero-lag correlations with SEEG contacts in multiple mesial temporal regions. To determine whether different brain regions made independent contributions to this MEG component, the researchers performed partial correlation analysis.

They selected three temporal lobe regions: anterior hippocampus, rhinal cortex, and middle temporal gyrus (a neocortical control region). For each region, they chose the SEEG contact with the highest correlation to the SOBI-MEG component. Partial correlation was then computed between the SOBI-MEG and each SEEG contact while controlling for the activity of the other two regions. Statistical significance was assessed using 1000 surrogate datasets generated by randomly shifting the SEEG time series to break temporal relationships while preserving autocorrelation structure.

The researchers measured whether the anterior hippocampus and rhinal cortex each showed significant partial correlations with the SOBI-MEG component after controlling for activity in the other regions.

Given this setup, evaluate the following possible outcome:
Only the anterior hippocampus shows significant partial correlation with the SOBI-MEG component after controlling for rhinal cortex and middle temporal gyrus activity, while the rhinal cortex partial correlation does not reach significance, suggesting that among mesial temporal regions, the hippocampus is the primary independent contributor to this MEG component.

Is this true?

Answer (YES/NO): NO